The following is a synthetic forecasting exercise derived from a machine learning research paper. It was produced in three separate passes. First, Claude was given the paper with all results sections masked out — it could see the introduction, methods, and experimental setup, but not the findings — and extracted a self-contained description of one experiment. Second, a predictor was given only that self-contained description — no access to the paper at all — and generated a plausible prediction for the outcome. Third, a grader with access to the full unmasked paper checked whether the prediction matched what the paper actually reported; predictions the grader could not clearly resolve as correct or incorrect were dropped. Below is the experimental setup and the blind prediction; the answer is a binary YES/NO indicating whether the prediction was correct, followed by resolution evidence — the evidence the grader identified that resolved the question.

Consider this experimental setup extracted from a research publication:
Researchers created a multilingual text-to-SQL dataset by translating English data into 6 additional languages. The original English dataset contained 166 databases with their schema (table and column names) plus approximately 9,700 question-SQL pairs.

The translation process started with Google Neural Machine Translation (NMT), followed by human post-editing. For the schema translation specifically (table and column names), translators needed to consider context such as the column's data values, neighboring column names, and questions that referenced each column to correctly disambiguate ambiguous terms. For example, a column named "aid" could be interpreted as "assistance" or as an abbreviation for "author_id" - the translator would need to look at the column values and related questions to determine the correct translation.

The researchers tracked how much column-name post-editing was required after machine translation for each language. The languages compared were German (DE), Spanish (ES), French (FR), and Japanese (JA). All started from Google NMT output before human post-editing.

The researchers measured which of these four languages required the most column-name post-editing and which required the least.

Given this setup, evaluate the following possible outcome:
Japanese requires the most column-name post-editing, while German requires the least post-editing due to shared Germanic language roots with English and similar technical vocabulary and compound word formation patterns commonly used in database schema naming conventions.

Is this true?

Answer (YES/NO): NO